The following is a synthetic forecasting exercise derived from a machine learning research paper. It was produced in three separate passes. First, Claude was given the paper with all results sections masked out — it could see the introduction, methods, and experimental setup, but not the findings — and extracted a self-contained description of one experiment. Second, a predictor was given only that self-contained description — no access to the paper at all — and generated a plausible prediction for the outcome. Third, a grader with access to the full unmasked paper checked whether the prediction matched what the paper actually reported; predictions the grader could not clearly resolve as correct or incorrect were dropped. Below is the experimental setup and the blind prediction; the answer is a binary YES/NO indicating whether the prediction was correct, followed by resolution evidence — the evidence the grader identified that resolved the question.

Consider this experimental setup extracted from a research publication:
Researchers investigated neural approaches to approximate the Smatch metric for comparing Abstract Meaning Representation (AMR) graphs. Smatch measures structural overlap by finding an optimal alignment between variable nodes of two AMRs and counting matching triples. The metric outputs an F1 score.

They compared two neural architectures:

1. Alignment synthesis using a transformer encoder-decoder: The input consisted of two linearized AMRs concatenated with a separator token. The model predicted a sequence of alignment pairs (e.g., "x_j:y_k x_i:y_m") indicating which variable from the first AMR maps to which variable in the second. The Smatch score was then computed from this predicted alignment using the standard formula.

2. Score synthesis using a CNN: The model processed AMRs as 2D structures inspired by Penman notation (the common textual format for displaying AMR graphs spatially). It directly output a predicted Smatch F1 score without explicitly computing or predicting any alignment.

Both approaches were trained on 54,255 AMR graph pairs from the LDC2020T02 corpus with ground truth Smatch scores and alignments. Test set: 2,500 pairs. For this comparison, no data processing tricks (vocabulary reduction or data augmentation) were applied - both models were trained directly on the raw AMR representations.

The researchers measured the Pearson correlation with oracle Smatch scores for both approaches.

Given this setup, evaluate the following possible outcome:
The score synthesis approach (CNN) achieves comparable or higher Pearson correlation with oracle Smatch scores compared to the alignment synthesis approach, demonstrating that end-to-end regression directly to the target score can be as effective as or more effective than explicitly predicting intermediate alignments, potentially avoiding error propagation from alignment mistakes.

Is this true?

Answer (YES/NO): YES